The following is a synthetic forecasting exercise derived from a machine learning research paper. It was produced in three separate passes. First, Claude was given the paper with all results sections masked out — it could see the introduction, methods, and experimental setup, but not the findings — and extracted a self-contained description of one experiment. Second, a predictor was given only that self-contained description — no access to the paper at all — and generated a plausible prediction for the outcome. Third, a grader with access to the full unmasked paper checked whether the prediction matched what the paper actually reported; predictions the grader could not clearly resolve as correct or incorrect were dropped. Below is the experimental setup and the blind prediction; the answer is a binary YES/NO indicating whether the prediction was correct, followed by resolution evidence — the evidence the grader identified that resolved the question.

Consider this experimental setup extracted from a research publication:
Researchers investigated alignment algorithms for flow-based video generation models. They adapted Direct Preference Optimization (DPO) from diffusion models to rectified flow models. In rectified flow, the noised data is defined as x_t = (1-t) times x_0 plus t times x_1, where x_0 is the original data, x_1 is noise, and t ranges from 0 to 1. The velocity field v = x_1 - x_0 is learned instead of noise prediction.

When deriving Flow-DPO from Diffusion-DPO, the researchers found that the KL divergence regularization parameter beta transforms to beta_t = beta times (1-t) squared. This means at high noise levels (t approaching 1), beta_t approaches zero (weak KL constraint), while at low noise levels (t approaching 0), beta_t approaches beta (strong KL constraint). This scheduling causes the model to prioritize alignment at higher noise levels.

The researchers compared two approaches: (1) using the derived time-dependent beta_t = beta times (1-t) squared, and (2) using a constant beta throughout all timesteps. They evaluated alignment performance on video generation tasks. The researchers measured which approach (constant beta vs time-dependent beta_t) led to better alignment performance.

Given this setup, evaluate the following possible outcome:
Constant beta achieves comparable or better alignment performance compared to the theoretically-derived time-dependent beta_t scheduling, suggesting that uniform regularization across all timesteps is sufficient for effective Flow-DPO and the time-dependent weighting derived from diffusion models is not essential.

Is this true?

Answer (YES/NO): YES